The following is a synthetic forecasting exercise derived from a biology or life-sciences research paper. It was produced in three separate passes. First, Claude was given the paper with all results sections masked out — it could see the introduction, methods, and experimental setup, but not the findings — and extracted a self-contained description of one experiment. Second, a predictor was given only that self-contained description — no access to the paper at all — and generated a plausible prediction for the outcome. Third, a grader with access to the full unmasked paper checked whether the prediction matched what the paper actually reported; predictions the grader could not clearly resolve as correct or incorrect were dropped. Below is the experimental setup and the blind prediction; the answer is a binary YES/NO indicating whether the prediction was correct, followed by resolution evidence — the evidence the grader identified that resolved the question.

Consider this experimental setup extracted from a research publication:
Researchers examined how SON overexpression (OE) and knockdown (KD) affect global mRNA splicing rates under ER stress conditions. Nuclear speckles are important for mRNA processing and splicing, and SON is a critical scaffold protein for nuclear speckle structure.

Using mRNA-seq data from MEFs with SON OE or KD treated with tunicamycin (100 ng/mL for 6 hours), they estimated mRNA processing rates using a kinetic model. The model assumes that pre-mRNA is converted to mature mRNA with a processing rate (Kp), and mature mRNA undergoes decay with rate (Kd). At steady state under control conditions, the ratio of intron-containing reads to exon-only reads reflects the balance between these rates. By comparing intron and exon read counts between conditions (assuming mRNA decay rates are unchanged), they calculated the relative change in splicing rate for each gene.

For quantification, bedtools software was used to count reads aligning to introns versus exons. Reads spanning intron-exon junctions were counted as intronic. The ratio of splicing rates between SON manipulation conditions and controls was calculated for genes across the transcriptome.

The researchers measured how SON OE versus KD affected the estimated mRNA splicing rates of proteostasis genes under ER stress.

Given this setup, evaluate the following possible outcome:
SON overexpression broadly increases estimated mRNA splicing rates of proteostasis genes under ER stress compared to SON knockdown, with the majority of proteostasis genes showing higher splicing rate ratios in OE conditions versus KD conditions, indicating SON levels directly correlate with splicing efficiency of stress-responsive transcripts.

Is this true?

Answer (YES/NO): NO